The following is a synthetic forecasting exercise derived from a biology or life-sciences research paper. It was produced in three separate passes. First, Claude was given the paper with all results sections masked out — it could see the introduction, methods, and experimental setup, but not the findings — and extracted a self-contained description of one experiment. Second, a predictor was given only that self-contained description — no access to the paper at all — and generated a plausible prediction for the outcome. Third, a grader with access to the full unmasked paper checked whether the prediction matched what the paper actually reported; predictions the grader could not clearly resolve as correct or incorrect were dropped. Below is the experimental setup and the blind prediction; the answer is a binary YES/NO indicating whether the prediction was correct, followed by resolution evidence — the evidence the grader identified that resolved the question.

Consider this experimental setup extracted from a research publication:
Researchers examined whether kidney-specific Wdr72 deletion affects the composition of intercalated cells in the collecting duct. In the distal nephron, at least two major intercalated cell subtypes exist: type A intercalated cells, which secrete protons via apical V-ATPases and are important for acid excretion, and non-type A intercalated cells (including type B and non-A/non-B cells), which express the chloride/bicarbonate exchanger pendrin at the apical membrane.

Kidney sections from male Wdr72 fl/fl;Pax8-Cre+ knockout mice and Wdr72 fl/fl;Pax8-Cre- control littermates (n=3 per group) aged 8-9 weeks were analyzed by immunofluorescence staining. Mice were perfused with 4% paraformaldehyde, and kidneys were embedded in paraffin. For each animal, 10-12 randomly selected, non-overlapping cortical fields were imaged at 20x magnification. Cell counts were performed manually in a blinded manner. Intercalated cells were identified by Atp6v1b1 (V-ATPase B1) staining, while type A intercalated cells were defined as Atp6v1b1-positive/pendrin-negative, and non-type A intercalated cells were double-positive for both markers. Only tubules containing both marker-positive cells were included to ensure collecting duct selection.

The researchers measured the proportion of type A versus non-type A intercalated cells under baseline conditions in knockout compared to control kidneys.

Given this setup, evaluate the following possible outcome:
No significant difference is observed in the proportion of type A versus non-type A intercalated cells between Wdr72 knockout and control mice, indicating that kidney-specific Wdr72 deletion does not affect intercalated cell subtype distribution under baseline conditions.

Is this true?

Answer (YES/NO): NO